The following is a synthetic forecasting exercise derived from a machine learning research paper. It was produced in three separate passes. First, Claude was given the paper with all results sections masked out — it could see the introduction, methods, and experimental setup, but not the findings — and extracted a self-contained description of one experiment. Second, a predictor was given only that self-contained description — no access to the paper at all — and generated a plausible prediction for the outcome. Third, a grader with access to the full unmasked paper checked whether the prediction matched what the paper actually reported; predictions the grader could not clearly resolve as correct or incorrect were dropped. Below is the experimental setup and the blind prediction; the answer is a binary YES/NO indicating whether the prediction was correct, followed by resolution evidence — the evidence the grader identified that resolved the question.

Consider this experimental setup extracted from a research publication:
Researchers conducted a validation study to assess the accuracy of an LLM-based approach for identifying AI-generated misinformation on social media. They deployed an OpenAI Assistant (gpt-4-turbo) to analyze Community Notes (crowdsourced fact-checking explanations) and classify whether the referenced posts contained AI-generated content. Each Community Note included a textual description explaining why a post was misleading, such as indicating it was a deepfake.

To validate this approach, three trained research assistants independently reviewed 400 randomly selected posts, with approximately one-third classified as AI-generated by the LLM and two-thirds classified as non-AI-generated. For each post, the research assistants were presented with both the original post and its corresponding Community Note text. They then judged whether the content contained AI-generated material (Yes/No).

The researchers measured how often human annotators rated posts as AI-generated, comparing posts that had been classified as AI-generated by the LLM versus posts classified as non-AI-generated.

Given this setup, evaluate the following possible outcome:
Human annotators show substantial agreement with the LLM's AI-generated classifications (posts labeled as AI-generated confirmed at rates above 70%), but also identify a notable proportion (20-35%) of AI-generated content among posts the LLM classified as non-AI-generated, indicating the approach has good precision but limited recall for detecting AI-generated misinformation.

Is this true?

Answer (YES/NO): YES